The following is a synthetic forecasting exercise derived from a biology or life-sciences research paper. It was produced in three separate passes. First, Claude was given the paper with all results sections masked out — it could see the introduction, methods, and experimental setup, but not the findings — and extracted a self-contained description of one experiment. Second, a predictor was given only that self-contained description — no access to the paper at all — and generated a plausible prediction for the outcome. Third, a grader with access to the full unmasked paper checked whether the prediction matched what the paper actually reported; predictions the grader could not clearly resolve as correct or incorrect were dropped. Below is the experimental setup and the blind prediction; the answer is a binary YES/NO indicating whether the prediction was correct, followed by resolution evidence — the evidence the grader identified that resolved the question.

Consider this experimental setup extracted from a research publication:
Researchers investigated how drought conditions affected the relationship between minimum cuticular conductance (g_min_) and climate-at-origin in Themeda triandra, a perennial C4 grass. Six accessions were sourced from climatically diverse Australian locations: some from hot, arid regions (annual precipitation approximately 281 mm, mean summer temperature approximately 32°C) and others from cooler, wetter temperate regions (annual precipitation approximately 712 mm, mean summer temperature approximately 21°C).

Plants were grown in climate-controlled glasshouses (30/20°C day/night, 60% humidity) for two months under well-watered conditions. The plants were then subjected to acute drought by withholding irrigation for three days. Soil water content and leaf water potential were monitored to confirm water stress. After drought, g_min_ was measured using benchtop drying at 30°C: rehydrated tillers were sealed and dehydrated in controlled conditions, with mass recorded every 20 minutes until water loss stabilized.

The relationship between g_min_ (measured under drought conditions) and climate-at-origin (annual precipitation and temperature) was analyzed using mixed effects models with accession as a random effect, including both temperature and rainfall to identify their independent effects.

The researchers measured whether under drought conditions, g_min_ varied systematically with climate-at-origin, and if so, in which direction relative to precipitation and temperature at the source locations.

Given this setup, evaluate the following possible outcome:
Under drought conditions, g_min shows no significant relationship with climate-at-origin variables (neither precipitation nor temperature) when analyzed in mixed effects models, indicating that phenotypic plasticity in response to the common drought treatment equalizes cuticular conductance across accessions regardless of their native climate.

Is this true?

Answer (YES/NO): NO